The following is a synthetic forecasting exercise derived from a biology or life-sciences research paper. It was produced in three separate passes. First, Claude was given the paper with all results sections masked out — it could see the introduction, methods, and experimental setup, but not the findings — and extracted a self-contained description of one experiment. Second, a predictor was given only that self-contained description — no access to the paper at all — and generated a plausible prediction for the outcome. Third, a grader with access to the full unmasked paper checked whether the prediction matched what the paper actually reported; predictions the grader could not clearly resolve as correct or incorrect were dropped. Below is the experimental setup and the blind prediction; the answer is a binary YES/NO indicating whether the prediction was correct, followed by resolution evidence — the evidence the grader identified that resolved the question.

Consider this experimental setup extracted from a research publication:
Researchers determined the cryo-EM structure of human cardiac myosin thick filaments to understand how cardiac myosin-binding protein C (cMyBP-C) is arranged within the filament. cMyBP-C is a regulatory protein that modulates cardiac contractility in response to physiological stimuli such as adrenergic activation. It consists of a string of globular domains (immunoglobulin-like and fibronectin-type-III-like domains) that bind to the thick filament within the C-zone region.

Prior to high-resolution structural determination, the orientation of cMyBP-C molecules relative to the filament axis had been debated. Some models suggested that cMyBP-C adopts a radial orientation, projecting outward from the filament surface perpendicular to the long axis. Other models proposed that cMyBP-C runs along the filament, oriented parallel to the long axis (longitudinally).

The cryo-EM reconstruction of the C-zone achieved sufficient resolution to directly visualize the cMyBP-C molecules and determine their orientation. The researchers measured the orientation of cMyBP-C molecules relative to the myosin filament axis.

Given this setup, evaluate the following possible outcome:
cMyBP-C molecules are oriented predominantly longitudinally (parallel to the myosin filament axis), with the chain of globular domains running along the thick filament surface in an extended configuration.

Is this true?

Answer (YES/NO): YES